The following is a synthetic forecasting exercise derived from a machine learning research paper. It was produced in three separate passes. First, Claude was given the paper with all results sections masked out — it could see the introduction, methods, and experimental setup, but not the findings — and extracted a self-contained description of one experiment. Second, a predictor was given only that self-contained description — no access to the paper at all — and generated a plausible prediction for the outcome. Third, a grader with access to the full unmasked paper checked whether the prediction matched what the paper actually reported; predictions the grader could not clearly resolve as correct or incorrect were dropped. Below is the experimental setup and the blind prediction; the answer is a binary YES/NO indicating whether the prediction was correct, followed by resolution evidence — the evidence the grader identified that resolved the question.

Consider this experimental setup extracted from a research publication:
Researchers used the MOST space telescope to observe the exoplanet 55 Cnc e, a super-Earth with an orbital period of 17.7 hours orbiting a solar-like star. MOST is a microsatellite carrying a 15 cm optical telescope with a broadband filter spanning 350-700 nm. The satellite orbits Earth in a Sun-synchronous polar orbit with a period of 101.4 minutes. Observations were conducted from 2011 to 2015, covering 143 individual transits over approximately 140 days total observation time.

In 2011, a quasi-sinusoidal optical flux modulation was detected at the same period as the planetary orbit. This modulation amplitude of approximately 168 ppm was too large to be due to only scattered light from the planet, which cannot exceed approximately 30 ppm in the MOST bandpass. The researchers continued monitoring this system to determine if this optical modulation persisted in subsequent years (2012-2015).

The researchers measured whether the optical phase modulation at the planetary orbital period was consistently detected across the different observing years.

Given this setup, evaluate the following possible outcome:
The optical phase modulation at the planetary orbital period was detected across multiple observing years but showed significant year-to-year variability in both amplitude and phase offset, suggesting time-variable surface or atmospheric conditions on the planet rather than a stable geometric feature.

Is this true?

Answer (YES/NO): YES